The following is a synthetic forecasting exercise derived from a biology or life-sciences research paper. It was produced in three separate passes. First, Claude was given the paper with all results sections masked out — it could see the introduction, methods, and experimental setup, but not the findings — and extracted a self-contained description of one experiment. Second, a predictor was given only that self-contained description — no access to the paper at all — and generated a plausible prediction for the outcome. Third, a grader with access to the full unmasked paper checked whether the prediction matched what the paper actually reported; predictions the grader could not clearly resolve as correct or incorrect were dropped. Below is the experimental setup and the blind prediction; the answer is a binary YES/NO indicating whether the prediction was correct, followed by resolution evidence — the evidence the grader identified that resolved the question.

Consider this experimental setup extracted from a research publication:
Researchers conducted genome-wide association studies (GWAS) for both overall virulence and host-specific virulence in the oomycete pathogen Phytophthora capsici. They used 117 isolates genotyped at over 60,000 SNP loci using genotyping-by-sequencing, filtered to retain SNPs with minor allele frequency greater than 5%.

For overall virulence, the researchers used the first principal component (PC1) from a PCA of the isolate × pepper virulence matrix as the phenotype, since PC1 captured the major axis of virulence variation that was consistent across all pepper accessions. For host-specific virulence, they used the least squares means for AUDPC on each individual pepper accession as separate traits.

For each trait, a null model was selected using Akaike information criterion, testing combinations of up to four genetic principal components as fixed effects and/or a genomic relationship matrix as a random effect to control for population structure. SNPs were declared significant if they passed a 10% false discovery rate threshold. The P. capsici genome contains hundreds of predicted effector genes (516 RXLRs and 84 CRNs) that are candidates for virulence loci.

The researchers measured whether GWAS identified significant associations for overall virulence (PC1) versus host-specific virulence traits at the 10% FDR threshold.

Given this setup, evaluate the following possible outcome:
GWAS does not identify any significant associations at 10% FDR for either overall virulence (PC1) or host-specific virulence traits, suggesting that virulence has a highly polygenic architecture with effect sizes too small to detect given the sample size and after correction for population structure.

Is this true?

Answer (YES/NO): NO